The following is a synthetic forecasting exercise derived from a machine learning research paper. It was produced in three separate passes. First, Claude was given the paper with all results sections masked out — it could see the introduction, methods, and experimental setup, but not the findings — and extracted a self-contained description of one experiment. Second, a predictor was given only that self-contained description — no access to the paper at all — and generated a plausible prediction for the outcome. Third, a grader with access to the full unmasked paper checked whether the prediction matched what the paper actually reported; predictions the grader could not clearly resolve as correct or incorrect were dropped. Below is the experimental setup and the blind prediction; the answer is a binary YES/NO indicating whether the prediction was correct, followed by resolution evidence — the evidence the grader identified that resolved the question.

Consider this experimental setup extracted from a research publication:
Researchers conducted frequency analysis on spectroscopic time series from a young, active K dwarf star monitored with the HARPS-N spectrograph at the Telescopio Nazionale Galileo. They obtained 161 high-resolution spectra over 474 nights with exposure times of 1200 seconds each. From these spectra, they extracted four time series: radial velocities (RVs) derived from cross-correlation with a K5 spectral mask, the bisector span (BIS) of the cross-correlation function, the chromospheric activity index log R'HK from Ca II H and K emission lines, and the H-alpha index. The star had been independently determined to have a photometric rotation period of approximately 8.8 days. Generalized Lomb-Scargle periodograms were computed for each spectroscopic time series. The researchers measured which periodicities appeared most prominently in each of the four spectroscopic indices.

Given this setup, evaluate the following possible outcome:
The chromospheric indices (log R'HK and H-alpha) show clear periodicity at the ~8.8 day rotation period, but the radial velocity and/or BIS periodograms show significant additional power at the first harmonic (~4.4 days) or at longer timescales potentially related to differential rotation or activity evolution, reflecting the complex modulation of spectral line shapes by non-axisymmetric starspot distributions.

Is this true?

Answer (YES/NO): NO